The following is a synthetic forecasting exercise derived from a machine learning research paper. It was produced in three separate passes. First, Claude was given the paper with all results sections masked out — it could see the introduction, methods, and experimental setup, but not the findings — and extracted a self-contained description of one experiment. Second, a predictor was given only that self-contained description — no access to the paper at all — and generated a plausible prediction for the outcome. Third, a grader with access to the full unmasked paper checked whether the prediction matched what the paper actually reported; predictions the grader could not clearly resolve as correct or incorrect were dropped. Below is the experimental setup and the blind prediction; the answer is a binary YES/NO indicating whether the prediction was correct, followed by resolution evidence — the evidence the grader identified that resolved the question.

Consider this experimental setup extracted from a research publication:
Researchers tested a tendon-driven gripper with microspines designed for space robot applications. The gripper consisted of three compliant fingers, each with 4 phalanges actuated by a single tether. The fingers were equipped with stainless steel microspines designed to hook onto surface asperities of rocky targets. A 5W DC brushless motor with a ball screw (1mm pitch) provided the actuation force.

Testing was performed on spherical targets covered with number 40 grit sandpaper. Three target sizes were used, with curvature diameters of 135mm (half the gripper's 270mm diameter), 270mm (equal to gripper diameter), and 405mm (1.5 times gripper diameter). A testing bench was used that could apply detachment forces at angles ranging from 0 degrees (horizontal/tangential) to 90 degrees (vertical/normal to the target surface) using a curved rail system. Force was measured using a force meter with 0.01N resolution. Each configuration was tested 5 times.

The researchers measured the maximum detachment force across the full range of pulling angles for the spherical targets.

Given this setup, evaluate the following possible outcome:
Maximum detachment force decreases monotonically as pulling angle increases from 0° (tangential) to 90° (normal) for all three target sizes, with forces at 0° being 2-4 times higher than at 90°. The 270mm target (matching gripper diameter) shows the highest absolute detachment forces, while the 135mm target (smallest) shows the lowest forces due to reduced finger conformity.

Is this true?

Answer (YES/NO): NO